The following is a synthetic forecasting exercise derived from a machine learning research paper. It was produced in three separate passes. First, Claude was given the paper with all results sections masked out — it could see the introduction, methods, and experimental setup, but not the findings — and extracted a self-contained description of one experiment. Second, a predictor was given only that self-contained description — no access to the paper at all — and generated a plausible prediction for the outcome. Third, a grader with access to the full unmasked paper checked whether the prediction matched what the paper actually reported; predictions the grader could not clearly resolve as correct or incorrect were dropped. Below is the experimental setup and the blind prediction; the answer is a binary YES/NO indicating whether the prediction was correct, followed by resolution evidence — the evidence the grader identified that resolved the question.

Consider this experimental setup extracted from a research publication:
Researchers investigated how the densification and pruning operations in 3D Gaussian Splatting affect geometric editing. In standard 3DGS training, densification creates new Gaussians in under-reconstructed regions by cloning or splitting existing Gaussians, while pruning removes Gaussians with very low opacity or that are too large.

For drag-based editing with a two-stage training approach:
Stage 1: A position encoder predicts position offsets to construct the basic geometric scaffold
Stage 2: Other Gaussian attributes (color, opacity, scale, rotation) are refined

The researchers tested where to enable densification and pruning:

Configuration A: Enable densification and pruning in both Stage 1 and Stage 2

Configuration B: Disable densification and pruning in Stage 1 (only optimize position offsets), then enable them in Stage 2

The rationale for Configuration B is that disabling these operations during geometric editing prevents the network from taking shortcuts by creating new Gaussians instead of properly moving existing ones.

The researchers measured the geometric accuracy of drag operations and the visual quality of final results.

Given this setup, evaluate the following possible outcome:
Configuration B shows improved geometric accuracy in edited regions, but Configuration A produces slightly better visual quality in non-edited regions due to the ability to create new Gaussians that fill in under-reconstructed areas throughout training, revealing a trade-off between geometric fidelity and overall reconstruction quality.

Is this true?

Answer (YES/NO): NO